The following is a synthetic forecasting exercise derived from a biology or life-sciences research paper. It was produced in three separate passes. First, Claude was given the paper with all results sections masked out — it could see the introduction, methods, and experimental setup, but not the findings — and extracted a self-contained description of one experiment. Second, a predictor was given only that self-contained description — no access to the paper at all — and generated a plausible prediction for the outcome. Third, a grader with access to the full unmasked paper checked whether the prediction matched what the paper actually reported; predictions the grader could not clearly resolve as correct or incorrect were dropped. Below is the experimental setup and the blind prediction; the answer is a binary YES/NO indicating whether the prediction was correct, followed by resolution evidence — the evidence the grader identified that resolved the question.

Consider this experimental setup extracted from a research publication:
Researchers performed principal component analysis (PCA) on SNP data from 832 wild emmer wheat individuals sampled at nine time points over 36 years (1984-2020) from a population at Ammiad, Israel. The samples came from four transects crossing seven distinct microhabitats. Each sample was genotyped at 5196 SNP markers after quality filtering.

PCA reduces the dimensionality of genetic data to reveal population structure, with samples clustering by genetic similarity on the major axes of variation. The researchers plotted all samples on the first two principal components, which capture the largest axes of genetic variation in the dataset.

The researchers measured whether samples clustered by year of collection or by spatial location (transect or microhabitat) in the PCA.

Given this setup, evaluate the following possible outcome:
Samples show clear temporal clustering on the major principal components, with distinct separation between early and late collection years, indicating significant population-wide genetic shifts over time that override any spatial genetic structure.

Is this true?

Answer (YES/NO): NO